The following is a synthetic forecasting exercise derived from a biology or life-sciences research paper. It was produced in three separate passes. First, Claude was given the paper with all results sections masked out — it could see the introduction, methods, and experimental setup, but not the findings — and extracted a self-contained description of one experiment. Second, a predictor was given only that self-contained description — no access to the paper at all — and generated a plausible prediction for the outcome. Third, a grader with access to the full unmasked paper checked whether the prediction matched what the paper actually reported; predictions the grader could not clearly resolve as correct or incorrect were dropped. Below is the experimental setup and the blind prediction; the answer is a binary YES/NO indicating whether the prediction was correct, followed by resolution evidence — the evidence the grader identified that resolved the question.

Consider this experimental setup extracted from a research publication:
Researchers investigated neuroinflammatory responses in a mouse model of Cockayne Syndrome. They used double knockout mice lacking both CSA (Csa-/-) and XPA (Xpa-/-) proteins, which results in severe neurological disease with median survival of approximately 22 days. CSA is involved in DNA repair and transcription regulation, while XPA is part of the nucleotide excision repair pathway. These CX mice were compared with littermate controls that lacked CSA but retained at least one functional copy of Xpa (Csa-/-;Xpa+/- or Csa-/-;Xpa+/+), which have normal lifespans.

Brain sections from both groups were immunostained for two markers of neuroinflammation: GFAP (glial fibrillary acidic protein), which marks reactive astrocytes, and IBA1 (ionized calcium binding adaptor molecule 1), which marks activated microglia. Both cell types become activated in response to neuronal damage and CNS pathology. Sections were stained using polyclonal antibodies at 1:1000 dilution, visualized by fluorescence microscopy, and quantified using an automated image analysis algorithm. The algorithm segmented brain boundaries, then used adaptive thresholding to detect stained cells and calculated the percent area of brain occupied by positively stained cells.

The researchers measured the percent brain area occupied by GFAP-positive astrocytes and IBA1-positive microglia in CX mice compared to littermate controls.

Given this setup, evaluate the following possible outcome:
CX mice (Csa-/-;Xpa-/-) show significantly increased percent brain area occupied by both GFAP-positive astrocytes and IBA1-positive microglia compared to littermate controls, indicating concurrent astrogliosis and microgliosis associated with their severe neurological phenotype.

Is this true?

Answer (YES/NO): YES